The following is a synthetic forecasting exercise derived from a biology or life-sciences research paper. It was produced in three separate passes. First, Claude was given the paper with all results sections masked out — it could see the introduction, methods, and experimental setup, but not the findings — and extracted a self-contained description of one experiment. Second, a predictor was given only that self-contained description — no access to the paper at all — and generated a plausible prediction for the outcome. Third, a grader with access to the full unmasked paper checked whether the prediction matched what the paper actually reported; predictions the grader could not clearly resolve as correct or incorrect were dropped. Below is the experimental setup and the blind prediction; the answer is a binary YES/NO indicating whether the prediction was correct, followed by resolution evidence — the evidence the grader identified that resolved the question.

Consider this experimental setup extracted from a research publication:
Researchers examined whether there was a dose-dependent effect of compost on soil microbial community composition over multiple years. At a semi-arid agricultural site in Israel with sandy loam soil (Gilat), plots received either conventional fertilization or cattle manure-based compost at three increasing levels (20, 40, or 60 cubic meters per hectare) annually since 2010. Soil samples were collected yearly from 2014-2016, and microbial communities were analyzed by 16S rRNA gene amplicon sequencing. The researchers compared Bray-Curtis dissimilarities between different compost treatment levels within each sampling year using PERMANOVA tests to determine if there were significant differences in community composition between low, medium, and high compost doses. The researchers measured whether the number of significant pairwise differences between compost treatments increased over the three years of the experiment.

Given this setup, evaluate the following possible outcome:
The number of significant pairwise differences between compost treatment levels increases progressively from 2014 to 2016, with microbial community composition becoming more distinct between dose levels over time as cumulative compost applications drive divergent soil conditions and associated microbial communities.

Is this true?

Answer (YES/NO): YES